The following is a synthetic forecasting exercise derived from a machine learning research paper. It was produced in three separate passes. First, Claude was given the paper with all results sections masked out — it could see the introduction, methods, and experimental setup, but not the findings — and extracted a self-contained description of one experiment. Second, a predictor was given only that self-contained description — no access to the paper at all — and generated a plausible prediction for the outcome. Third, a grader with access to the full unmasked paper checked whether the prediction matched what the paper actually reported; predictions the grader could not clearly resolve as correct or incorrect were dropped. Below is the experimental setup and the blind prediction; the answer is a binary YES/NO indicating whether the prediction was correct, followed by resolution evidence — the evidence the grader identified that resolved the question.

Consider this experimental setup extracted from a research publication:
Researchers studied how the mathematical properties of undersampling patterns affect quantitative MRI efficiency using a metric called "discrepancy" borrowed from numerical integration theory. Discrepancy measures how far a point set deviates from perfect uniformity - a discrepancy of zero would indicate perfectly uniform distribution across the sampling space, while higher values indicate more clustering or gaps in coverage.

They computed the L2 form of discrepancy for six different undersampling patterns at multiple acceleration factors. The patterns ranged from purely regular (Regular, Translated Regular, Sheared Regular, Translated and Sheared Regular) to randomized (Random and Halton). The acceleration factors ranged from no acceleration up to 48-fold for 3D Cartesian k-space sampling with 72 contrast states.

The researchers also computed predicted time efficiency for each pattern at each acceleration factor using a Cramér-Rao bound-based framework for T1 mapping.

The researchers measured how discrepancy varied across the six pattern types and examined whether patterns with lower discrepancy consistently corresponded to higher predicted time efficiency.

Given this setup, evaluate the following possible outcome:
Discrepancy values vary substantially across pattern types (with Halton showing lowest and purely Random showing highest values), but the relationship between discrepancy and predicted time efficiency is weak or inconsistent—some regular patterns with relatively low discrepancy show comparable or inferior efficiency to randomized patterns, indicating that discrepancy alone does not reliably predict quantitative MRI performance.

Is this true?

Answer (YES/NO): NO